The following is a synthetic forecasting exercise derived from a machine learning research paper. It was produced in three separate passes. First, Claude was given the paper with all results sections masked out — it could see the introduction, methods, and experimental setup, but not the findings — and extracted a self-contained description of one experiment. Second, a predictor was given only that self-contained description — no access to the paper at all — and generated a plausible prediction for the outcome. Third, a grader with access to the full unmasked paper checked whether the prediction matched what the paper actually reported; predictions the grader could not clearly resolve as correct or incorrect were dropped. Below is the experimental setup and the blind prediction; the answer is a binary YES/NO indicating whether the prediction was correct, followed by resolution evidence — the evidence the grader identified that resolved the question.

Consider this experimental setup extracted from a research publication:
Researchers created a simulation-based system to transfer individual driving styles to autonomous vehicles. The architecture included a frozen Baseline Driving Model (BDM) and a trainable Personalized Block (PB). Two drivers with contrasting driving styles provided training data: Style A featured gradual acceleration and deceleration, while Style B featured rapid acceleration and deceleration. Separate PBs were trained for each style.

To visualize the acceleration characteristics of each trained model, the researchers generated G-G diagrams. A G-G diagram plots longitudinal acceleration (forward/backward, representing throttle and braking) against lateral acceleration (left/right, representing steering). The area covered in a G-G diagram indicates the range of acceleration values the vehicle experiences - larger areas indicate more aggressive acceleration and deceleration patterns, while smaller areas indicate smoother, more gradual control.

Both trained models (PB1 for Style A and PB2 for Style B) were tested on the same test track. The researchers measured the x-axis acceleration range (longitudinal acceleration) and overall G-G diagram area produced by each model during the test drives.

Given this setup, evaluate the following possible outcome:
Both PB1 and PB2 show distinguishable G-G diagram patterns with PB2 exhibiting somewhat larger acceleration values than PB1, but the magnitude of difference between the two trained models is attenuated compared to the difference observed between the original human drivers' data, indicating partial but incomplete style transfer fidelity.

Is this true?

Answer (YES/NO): NO